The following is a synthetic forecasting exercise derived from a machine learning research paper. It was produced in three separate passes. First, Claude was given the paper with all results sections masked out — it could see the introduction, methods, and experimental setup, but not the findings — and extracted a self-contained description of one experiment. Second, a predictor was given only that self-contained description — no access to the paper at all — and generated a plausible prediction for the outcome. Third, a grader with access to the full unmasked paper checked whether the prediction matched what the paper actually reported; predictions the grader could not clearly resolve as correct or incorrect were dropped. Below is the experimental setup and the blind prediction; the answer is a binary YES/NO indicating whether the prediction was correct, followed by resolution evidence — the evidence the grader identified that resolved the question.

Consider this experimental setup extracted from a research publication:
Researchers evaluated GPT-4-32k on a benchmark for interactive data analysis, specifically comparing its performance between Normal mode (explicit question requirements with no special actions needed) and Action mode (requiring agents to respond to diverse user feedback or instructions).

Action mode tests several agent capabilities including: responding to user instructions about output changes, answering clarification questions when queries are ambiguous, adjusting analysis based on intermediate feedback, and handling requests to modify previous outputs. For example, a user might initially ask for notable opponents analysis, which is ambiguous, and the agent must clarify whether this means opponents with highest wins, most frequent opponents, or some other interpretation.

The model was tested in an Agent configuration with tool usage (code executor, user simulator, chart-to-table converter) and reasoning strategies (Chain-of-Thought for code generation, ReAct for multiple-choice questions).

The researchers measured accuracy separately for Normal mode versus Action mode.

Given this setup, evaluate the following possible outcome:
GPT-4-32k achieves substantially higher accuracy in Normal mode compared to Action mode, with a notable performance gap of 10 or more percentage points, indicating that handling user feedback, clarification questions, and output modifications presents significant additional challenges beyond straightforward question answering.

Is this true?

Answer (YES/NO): NO